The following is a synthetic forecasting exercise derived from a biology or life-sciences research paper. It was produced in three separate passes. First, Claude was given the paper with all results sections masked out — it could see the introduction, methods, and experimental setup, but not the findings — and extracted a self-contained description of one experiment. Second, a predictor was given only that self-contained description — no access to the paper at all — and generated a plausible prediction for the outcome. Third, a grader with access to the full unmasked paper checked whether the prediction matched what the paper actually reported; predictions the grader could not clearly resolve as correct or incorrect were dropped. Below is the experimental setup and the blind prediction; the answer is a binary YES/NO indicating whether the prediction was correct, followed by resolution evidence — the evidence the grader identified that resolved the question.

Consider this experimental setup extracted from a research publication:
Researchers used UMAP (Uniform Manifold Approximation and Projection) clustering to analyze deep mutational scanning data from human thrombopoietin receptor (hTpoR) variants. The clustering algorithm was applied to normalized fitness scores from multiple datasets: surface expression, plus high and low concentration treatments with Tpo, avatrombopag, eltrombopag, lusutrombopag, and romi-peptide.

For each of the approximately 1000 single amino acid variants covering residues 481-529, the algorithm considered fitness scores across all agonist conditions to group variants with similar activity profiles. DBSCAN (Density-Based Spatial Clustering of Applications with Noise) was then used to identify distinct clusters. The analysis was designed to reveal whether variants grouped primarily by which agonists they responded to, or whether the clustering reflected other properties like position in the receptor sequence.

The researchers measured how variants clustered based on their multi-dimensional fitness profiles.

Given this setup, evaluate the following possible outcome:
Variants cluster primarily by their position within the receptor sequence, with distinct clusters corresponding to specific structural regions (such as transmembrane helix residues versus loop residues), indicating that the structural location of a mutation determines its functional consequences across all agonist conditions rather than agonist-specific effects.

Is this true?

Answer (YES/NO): NO